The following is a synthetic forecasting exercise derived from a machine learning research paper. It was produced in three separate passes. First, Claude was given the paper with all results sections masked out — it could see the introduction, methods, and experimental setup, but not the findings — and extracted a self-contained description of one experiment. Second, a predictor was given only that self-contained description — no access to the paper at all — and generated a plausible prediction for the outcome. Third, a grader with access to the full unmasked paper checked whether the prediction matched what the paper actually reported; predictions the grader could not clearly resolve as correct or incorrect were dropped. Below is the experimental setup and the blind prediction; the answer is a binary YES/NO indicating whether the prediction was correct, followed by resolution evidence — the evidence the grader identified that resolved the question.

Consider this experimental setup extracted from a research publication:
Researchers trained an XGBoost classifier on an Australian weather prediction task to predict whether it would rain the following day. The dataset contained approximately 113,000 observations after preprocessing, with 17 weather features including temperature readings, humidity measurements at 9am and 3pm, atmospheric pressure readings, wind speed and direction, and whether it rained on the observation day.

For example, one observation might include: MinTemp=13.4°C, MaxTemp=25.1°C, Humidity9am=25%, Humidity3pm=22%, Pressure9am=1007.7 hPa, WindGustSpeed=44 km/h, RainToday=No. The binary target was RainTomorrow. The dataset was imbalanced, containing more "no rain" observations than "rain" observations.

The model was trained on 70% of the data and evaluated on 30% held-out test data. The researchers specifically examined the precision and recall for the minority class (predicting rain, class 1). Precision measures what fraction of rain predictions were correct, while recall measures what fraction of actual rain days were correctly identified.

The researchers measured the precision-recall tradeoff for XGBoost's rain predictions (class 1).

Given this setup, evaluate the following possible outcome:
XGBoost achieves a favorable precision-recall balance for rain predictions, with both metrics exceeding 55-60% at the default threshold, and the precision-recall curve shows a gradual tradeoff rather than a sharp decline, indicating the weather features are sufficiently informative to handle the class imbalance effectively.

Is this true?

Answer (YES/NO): NO